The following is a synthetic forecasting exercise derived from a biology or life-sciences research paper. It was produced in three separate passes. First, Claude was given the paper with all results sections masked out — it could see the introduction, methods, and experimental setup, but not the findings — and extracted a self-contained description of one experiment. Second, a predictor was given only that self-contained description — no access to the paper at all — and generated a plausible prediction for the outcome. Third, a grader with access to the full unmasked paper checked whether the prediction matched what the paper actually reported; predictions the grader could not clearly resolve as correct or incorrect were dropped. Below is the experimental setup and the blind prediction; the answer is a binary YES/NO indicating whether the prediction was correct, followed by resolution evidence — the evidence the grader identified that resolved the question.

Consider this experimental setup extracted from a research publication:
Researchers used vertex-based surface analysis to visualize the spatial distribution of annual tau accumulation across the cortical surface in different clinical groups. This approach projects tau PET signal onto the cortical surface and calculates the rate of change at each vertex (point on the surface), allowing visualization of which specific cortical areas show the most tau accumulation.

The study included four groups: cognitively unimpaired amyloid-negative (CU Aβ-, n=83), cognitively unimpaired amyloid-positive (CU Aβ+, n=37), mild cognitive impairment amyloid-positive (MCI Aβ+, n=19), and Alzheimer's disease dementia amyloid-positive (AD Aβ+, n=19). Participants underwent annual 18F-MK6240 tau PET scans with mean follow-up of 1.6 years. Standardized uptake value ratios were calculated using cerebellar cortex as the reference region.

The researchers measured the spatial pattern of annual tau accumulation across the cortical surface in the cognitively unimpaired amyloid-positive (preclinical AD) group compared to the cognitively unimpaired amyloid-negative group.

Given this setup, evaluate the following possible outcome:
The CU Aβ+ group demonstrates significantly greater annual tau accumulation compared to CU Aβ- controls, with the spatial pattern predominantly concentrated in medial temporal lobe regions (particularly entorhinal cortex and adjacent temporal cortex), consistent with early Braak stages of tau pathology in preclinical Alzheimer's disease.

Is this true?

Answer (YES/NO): NO